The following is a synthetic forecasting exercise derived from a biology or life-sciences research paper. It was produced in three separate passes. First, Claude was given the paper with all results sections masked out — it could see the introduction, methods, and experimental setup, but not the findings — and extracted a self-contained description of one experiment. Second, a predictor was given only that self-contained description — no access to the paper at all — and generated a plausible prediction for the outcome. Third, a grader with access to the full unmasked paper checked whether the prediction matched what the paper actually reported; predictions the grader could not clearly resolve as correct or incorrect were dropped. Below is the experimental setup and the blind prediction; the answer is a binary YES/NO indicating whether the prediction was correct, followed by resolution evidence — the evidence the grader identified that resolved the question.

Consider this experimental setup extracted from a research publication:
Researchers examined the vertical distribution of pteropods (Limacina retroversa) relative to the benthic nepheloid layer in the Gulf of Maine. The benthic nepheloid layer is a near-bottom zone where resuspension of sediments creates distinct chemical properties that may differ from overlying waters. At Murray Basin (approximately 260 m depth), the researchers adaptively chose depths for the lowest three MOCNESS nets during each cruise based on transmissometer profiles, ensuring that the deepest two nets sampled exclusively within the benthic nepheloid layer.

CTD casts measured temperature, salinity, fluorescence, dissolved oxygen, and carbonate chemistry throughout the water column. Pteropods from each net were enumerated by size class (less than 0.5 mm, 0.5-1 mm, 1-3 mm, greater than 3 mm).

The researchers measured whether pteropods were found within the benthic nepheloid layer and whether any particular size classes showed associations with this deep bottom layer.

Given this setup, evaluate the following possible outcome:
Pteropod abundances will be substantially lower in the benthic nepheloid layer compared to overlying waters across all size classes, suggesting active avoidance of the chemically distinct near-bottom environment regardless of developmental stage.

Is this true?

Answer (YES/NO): YES